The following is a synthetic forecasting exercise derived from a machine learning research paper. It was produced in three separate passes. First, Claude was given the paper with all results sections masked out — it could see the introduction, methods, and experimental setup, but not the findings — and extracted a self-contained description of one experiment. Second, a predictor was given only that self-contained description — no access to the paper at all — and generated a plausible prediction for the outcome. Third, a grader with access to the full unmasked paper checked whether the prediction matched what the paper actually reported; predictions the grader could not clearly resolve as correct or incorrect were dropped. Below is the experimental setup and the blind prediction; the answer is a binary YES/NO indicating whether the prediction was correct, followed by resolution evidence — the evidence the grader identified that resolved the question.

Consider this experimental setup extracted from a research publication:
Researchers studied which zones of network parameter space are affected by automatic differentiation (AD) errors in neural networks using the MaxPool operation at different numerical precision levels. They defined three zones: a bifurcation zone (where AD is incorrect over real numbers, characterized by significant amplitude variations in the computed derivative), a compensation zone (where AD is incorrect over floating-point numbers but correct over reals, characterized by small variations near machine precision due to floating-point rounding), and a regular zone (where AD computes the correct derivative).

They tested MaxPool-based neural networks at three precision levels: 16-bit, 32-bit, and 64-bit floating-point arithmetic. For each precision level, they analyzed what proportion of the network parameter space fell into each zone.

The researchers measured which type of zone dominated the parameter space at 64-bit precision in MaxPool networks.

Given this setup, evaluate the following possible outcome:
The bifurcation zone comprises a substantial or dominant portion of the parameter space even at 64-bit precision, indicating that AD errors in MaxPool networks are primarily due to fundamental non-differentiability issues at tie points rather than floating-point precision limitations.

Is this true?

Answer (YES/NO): NO